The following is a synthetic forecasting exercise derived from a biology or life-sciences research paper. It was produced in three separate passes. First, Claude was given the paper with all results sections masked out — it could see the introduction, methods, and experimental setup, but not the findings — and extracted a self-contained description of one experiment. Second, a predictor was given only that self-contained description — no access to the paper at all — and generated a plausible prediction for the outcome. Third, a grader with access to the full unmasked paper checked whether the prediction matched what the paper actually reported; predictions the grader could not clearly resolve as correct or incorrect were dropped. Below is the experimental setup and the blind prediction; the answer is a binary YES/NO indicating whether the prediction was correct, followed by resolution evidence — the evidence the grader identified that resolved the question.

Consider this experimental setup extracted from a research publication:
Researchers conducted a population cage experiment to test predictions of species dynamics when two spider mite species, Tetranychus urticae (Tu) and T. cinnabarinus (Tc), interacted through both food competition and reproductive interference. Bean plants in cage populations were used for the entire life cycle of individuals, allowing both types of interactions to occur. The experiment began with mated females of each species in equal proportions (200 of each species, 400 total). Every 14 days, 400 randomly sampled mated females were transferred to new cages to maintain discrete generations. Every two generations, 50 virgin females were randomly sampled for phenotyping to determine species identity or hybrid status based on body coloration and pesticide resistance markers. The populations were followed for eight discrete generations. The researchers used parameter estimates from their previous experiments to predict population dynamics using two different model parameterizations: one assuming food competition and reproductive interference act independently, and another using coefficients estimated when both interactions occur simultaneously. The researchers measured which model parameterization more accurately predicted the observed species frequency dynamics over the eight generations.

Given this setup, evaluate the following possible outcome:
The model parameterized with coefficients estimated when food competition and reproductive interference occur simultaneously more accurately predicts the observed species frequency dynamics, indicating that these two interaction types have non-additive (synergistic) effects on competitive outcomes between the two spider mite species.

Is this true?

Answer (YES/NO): YES